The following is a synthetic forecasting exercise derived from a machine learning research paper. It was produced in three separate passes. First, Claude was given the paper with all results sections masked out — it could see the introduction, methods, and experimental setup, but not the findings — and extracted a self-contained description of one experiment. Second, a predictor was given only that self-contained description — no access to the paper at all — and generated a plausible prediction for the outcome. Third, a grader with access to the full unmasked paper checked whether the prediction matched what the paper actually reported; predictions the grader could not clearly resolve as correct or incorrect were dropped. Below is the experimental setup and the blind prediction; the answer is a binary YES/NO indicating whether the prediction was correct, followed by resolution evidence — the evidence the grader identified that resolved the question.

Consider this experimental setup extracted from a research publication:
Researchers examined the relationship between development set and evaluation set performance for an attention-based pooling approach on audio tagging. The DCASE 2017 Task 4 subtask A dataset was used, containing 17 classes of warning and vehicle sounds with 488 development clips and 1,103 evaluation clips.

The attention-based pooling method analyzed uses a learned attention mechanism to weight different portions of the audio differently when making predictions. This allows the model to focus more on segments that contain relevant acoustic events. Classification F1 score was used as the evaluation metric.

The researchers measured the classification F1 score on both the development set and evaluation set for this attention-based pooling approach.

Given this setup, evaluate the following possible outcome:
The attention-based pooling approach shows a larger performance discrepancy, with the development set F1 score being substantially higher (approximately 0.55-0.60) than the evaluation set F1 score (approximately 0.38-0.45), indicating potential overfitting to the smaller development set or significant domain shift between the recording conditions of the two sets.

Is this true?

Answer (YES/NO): NO